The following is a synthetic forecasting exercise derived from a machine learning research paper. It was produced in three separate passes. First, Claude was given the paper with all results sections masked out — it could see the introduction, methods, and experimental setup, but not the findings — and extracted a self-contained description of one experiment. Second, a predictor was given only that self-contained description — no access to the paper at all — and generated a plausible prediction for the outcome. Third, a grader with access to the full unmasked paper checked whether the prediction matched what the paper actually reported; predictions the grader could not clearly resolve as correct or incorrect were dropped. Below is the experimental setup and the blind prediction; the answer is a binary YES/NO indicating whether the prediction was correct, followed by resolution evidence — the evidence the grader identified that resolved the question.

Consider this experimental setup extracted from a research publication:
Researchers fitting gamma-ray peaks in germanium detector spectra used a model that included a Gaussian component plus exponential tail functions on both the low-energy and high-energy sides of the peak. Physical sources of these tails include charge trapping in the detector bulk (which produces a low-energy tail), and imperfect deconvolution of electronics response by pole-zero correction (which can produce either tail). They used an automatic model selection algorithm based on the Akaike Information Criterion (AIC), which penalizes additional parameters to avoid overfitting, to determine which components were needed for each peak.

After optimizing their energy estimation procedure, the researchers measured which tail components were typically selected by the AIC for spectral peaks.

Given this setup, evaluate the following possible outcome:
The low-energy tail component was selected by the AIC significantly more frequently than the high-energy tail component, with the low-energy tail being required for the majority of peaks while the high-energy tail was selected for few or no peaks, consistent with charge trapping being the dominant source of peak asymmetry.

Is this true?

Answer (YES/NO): YES